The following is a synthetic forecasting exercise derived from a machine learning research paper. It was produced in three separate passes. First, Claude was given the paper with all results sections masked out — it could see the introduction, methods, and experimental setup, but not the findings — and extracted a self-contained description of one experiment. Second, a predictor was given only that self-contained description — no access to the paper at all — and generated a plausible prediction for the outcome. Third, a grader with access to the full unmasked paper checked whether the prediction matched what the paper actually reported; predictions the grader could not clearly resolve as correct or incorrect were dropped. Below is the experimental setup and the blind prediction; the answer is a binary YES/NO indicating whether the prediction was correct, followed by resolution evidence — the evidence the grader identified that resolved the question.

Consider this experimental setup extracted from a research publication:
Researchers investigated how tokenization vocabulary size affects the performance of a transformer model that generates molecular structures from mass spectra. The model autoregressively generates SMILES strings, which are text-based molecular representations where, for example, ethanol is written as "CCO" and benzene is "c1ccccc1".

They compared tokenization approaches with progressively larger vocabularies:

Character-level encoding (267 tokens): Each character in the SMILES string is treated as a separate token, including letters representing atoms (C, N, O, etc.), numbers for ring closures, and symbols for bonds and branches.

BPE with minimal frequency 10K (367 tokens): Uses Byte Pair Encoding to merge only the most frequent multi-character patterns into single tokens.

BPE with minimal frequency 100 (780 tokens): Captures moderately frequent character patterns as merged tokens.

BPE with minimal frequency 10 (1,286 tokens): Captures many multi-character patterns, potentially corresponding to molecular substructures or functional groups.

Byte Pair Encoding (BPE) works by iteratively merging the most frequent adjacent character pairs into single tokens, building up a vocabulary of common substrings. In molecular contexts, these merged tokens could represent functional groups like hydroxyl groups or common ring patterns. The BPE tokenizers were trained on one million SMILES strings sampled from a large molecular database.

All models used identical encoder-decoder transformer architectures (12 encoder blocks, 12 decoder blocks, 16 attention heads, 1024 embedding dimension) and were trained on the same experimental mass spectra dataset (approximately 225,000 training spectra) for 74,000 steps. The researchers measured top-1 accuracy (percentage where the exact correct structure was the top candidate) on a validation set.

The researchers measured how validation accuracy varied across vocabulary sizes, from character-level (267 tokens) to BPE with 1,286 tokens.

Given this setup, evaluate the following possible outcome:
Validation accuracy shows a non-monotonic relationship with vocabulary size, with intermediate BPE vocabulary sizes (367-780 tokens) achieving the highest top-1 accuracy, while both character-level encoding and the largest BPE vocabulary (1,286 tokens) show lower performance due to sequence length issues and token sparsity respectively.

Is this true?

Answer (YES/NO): NO